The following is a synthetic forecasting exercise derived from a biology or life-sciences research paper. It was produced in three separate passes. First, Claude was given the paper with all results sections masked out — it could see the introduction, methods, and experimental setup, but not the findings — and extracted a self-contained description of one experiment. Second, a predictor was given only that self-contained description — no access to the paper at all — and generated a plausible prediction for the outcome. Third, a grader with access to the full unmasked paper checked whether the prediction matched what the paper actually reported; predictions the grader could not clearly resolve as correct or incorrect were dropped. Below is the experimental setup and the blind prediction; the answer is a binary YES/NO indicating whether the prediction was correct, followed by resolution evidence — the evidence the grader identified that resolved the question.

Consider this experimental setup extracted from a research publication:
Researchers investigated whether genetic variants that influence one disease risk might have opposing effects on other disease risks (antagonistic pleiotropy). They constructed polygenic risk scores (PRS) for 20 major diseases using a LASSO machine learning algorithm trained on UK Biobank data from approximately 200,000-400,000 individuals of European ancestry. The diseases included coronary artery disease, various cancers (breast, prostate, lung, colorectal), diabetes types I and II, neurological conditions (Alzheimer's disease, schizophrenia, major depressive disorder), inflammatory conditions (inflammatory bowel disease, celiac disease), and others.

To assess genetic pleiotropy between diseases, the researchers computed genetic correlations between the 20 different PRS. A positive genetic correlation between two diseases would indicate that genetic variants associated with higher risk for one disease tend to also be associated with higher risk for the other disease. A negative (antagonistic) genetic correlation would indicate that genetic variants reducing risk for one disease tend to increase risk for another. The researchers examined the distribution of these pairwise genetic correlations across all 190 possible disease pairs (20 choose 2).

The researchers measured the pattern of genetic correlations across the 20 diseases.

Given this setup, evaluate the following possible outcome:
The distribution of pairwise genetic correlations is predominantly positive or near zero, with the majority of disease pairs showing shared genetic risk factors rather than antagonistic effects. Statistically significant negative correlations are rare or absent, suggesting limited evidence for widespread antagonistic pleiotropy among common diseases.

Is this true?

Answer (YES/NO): YES